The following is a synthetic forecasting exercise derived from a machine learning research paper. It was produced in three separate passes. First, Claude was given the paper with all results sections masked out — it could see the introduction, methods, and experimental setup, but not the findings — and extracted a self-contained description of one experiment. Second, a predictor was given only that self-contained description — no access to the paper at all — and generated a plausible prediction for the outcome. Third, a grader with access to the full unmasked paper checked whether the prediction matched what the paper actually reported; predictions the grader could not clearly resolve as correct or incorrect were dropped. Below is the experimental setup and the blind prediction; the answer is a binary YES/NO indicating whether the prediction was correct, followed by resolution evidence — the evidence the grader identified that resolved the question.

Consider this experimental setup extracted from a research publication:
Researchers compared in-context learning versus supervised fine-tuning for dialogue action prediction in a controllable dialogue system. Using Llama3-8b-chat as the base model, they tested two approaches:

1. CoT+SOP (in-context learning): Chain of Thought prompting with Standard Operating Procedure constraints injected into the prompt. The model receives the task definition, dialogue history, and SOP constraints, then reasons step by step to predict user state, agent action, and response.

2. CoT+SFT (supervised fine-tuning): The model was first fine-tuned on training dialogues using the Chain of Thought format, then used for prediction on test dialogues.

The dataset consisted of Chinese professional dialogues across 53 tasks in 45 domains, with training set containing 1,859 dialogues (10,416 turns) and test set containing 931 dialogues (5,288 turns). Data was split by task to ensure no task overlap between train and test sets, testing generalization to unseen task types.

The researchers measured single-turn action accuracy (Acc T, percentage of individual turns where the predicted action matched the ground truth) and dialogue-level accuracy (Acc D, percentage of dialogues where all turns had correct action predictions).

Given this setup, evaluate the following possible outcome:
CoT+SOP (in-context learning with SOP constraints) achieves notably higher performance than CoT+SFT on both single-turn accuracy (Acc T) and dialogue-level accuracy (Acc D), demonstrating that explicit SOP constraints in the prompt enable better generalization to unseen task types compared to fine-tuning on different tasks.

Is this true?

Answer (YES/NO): NO